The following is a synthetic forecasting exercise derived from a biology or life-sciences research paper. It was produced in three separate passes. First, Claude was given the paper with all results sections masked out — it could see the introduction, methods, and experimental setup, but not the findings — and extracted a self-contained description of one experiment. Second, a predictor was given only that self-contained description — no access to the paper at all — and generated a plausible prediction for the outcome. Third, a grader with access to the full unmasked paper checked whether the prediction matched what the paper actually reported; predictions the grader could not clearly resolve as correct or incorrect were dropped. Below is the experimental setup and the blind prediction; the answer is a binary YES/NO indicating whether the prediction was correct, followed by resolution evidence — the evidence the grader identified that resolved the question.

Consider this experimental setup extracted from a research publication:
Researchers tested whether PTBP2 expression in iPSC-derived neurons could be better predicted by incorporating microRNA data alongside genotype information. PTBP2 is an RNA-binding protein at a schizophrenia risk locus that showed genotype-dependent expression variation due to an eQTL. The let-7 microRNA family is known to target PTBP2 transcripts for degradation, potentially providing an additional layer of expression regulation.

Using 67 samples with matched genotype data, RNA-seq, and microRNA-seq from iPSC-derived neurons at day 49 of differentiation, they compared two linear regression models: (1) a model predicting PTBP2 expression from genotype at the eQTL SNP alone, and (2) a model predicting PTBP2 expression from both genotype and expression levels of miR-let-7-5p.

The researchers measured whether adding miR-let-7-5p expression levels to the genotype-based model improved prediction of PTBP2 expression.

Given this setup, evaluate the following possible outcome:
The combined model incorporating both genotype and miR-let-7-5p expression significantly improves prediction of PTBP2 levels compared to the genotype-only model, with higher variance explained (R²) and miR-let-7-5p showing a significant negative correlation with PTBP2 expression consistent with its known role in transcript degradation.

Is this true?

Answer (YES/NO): YES